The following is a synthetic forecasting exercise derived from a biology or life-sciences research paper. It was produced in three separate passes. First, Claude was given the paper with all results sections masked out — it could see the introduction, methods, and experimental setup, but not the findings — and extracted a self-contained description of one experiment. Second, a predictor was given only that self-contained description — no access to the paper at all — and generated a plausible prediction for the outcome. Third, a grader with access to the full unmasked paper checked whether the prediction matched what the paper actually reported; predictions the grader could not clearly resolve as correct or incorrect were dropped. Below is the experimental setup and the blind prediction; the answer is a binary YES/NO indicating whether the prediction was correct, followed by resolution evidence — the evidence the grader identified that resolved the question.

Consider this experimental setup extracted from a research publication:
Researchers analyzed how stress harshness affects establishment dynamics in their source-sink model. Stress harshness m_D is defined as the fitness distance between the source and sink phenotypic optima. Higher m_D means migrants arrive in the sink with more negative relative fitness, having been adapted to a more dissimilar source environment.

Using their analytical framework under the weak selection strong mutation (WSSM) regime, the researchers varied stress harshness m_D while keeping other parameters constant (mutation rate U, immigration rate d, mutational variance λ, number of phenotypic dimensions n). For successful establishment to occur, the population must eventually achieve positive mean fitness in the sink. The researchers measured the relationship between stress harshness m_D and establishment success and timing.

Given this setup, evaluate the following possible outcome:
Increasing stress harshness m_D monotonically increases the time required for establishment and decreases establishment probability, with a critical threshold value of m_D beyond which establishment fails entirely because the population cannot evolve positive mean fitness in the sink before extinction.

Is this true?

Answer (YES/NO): YES